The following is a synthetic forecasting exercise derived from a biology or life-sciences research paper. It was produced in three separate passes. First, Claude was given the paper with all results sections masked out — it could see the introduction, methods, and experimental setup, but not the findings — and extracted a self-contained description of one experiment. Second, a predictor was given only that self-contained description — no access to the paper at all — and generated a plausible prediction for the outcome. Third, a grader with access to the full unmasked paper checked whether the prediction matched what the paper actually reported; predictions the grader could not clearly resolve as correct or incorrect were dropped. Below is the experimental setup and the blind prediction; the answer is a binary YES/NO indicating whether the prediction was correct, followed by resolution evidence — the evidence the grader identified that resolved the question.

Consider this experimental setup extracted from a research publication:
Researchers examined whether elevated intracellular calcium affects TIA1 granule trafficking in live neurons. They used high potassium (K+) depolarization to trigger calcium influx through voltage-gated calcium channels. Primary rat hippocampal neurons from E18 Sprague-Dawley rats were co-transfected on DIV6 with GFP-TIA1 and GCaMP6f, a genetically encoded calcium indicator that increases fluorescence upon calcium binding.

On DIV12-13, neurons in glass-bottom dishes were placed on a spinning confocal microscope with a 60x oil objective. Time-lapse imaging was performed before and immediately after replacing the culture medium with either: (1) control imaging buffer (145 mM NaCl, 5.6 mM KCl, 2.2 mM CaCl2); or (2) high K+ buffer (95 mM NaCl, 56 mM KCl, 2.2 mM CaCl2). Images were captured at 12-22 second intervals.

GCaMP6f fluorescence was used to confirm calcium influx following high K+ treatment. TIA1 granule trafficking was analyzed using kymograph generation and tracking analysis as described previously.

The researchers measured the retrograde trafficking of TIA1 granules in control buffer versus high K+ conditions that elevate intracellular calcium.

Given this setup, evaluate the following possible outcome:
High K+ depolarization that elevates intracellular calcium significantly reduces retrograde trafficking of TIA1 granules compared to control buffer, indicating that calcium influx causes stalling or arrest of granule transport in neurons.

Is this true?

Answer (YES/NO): YES